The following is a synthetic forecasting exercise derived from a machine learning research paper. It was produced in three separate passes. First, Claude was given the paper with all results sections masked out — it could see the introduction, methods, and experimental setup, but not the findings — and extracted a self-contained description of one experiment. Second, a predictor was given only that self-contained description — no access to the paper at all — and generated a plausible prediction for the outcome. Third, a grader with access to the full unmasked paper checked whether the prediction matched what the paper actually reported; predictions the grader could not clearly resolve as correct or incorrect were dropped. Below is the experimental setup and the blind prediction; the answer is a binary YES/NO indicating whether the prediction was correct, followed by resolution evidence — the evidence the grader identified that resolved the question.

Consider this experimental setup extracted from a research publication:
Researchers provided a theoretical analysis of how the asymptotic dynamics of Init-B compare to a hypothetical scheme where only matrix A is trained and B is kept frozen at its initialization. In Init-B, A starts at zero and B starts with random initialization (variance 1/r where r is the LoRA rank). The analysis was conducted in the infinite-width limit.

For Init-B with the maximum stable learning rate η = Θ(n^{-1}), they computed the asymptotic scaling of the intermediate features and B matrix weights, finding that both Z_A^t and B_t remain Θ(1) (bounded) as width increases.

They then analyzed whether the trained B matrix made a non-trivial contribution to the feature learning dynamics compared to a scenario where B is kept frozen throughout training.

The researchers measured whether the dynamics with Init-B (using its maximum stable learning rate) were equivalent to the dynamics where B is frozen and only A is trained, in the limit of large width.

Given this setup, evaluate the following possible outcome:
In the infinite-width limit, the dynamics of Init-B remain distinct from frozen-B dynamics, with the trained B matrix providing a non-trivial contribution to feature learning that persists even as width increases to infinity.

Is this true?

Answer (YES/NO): NO